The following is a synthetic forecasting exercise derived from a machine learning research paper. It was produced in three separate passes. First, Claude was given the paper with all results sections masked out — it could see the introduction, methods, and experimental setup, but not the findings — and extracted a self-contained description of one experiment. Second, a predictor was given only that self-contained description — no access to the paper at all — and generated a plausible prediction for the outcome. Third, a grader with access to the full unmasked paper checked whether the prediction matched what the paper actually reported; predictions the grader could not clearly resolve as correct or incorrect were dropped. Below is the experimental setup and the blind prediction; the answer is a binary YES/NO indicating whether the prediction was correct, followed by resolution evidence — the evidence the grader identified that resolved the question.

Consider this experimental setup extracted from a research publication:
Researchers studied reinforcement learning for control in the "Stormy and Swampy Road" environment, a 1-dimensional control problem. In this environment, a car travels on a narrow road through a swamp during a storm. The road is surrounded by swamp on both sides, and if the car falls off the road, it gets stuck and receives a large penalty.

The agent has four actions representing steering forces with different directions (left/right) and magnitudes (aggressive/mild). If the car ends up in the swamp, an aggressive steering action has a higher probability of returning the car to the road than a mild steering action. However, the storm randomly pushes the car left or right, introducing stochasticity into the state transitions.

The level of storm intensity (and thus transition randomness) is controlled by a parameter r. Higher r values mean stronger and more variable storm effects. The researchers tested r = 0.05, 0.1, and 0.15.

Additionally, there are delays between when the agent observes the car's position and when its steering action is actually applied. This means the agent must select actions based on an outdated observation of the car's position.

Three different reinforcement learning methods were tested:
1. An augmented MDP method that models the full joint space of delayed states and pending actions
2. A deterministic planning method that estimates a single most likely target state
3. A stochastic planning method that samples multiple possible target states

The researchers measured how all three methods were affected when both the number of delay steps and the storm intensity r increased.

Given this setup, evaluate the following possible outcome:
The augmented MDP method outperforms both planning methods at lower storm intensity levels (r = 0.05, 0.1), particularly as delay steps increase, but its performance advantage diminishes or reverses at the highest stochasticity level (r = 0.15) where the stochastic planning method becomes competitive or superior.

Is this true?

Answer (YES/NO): NO